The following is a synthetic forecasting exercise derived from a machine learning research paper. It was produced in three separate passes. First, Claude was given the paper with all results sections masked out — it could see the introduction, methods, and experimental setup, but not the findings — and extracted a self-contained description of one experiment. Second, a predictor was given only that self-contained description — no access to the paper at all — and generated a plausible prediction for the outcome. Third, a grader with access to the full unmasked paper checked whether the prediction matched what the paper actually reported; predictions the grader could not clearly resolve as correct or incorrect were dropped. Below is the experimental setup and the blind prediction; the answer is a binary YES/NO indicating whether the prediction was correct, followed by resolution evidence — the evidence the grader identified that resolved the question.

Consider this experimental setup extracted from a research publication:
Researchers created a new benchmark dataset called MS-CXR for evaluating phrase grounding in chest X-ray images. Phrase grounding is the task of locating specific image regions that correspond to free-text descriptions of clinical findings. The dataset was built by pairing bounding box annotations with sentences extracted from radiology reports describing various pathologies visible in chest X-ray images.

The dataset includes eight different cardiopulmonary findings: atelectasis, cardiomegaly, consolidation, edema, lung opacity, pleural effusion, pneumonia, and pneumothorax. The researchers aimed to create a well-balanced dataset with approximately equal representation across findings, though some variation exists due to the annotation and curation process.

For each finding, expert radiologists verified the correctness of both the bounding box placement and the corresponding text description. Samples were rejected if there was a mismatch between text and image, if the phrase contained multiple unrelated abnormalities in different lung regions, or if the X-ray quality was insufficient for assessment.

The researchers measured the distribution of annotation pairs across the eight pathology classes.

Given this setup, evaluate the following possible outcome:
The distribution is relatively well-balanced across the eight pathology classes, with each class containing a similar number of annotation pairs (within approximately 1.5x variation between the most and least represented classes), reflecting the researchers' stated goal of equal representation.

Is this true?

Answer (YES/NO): NO